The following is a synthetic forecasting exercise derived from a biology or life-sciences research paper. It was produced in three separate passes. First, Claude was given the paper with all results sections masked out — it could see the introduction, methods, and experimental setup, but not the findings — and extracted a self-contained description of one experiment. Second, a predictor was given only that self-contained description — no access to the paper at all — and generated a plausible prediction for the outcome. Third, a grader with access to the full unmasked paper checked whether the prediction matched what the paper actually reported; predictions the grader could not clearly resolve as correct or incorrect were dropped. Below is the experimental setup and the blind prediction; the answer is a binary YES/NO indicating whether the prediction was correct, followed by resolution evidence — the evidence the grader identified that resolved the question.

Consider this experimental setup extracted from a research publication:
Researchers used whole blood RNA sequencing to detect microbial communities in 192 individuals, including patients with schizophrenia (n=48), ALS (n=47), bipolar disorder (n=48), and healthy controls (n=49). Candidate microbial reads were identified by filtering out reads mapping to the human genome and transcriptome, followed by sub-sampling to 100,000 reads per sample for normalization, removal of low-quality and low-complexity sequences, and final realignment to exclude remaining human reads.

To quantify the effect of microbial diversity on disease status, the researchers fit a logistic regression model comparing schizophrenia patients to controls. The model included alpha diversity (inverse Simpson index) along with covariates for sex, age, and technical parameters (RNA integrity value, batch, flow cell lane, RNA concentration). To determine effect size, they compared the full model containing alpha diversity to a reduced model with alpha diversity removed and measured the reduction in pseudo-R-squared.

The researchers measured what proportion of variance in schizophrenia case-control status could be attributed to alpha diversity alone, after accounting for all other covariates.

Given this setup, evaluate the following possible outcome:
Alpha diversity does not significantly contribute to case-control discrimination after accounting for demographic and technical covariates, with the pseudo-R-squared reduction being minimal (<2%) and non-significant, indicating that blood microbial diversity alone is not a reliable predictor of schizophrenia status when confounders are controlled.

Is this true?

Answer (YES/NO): NO